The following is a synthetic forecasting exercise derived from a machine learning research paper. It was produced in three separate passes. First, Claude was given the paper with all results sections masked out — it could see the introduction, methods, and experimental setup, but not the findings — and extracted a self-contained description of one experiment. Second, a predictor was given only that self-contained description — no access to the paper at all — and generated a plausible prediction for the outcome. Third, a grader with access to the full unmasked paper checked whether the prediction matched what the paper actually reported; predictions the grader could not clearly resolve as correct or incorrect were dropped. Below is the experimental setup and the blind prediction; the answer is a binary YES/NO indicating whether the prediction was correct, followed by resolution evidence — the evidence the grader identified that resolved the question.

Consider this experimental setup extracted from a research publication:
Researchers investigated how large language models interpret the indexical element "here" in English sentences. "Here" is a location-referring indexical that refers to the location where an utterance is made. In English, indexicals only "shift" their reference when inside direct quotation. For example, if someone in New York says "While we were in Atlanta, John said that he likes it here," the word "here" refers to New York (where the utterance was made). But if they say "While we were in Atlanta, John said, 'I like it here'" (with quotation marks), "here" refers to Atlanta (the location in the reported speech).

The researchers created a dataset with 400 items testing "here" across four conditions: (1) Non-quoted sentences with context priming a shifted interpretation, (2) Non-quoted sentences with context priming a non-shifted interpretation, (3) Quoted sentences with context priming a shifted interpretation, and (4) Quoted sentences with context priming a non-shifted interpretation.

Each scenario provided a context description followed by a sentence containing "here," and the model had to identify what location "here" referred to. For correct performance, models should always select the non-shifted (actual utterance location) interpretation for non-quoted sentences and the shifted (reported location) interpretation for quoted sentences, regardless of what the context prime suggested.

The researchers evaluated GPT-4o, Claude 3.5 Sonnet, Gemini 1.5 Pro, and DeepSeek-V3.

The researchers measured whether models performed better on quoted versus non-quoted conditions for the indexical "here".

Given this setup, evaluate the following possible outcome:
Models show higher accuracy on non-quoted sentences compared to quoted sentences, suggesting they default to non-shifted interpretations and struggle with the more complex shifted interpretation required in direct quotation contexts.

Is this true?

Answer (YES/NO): NO